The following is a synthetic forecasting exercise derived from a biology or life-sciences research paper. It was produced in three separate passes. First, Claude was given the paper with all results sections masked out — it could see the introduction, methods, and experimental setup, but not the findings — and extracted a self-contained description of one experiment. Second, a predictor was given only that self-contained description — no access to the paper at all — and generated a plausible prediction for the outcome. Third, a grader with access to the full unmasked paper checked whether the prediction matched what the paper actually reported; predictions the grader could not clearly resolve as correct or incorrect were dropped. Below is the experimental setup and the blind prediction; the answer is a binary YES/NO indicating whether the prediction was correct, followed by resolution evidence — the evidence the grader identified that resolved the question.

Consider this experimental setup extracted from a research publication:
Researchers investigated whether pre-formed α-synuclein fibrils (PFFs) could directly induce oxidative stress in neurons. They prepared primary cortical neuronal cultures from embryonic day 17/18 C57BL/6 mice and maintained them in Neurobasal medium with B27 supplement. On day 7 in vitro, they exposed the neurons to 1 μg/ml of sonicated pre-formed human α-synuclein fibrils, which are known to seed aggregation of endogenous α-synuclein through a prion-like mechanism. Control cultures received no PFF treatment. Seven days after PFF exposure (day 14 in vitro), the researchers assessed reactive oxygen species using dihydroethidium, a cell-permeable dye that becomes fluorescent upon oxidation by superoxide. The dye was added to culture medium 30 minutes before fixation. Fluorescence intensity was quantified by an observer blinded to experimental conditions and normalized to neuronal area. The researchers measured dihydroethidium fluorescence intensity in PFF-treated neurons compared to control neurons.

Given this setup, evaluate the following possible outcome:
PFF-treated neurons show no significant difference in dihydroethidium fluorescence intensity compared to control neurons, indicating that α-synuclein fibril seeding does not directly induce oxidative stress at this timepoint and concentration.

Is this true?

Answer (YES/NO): NO